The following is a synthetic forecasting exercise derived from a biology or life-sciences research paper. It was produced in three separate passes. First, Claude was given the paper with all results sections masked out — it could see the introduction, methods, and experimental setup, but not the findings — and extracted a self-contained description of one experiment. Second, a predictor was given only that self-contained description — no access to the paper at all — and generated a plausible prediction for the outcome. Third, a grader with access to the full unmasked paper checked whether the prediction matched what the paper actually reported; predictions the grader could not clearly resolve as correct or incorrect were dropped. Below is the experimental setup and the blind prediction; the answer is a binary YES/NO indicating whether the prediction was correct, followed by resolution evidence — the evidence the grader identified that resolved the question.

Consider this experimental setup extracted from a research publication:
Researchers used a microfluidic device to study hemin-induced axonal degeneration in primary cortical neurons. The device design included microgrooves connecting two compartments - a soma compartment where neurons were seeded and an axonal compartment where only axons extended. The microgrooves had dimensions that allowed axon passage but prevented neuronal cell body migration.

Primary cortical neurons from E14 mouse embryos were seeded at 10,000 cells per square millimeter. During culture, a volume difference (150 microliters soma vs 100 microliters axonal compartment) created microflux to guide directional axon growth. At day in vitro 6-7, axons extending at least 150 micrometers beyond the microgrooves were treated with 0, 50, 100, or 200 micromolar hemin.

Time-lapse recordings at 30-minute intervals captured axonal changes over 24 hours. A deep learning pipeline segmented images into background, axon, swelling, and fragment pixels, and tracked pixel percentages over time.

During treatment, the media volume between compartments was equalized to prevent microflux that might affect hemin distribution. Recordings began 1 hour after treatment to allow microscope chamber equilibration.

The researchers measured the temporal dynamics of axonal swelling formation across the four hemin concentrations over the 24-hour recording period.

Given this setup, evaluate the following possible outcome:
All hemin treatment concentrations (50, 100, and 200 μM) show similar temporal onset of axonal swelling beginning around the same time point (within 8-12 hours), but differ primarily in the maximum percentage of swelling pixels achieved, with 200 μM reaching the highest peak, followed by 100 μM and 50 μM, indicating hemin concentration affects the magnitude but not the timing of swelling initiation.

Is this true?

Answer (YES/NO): NO